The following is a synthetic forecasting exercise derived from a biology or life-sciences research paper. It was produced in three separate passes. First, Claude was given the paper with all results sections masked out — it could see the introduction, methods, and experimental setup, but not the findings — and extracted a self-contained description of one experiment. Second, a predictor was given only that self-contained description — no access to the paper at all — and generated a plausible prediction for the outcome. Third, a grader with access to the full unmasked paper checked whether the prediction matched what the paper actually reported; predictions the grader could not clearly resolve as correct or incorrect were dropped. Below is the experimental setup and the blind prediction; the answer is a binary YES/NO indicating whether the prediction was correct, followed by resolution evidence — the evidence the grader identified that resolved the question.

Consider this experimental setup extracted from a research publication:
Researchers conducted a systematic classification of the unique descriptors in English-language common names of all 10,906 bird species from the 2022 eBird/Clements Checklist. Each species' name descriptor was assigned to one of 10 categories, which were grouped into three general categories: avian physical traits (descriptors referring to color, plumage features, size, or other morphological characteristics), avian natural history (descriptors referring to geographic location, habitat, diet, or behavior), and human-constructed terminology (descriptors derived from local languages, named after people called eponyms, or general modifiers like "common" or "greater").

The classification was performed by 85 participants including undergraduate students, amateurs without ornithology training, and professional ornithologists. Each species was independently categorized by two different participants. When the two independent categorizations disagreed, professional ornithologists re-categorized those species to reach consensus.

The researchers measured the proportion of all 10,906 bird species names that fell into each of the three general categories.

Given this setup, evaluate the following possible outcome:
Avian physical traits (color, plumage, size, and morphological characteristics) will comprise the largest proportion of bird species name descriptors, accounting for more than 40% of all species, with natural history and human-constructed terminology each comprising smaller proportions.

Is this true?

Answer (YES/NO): YES